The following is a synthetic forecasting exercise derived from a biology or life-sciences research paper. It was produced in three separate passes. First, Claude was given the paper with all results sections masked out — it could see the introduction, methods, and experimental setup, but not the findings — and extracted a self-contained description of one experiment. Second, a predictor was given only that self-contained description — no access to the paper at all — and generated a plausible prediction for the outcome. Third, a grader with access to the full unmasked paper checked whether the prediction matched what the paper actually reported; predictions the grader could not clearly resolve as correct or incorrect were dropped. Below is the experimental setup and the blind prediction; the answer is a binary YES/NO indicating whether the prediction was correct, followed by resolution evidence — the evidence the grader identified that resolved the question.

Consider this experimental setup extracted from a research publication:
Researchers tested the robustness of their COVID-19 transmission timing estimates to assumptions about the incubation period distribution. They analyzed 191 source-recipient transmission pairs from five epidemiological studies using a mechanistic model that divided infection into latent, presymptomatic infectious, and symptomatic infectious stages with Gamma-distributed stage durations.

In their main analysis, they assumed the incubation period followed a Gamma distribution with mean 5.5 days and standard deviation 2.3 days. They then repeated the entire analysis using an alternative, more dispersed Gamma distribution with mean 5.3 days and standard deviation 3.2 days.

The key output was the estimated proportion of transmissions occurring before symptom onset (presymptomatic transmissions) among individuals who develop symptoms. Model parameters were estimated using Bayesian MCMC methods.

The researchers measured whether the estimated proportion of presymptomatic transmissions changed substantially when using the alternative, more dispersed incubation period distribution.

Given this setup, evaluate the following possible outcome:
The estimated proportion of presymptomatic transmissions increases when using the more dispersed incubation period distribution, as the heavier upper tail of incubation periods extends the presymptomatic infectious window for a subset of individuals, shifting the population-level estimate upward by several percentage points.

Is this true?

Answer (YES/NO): NO